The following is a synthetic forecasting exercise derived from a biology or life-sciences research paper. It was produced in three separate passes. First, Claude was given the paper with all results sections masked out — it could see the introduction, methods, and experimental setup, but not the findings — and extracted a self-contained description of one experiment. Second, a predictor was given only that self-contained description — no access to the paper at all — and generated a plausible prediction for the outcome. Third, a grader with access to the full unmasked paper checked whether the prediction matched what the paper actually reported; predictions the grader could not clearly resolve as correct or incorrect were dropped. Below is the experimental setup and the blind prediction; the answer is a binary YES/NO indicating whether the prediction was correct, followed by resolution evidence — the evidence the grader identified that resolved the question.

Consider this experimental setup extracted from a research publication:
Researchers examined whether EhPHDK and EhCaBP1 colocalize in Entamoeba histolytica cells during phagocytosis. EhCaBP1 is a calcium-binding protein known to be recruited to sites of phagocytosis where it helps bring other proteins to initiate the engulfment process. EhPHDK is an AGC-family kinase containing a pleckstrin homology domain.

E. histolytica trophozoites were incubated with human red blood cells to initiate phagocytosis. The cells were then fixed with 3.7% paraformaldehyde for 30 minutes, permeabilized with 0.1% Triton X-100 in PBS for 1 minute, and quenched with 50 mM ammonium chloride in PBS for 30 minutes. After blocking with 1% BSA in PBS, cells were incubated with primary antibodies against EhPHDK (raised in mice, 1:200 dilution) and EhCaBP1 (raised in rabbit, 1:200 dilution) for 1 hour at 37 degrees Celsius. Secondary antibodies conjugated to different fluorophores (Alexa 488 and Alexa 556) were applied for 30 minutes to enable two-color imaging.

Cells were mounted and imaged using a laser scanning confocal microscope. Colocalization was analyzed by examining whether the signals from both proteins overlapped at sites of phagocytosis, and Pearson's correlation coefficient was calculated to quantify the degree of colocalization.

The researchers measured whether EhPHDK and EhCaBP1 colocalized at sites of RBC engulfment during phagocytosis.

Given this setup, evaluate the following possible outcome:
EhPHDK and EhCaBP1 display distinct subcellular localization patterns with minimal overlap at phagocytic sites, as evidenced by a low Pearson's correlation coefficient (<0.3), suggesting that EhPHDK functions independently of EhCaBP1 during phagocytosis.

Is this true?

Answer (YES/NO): NO